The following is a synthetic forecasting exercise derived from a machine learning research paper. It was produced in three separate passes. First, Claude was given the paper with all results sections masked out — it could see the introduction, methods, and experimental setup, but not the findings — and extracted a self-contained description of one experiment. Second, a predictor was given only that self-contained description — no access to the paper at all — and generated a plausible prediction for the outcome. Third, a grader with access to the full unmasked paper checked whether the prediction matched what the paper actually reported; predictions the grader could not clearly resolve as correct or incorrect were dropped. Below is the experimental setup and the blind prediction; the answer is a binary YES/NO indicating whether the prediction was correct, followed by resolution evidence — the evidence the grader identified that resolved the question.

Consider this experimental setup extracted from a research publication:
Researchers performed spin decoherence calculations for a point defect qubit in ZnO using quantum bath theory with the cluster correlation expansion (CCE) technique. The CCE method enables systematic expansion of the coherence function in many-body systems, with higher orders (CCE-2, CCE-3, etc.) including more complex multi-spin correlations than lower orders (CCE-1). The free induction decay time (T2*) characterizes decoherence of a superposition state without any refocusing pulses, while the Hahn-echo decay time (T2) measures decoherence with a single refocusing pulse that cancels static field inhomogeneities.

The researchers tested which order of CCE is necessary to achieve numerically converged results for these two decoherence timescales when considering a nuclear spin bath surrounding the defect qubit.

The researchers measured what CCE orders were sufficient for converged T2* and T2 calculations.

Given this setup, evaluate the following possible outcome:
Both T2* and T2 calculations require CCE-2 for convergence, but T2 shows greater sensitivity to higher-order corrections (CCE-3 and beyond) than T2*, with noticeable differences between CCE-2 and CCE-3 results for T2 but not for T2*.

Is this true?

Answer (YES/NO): NO